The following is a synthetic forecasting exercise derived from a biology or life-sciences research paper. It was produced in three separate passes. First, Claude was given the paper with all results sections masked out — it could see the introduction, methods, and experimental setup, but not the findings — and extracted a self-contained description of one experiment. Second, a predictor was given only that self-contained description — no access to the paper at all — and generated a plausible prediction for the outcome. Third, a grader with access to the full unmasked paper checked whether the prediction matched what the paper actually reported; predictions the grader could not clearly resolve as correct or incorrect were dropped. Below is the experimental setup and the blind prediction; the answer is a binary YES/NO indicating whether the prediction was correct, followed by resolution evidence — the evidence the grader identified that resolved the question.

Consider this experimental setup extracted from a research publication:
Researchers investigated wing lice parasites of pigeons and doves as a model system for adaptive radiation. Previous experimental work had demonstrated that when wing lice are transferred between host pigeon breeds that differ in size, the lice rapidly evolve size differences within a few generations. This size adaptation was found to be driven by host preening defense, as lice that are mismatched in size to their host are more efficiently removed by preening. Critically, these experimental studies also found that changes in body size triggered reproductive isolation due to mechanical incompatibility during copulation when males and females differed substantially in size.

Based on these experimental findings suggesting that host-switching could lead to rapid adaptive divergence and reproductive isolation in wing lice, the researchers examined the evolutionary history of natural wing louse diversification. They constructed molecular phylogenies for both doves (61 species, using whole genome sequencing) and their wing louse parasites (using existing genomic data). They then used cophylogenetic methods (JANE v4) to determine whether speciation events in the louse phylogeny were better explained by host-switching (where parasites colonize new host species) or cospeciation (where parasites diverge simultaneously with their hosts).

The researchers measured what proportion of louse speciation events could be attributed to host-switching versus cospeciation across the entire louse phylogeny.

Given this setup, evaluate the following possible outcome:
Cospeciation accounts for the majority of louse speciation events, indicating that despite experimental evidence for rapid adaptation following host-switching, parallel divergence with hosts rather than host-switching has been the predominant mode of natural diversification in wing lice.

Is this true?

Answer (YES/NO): YES